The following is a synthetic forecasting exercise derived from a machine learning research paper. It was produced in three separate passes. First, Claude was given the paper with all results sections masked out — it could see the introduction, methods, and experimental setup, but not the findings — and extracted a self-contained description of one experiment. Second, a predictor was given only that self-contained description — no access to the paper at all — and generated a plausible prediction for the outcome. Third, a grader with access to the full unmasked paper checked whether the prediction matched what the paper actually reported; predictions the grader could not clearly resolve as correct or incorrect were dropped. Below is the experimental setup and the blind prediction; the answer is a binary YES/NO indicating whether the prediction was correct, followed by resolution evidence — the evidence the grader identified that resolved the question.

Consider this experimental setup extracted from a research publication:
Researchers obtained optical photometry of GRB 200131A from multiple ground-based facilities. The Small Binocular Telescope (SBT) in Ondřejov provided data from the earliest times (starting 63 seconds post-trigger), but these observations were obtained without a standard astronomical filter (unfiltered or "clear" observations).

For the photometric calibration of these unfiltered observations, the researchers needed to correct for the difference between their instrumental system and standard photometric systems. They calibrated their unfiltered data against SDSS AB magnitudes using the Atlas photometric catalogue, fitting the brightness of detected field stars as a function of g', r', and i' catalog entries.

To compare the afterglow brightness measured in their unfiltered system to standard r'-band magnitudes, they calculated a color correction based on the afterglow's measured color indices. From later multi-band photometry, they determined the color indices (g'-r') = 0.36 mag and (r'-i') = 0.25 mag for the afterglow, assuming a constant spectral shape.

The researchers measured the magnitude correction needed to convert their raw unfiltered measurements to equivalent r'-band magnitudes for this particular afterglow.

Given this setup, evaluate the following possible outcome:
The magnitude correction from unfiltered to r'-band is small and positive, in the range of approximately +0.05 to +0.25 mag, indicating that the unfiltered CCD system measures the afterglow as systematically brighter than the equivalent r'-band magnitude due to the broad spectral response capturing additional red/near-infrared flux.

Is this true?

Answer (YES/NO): NO